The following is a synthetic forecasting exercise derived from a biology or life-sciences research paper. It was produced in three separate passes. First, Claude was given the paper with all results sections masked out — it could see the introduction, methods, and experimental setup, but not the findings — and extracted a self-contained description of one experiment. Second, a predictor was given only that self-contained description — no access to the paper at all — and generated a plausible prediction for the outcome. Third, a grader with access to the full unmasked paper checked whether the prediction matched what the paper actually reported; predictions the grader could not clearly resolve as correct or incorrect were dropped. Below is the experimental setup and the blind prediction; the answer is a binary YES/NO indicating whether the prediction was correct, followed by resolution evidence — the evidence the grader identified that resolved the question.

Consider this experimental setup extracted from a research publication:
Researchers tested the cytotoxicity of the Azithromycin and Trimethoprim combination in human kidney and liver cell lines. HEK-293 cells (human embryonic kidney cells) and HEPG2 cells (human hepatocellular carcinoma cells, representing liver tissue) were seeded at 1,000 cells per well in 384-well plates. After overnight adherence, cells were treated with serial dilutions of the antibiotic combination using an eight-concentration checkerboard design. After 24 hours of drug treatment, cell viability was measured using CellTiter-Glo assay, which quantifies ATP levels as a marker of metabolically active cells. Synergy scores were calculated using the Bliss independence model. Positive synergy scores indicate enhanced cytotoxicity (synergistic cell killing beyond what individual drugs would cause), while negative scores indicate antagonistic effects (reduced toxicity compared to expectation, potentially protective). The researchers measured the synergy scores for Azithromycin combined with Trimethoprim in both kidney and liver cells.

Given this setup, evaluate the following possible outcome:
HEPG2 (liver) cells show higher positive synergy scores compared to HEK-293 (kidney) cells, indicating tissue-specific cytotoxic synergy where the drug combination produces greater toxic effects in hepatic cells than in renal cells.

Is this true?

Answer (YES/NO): NO